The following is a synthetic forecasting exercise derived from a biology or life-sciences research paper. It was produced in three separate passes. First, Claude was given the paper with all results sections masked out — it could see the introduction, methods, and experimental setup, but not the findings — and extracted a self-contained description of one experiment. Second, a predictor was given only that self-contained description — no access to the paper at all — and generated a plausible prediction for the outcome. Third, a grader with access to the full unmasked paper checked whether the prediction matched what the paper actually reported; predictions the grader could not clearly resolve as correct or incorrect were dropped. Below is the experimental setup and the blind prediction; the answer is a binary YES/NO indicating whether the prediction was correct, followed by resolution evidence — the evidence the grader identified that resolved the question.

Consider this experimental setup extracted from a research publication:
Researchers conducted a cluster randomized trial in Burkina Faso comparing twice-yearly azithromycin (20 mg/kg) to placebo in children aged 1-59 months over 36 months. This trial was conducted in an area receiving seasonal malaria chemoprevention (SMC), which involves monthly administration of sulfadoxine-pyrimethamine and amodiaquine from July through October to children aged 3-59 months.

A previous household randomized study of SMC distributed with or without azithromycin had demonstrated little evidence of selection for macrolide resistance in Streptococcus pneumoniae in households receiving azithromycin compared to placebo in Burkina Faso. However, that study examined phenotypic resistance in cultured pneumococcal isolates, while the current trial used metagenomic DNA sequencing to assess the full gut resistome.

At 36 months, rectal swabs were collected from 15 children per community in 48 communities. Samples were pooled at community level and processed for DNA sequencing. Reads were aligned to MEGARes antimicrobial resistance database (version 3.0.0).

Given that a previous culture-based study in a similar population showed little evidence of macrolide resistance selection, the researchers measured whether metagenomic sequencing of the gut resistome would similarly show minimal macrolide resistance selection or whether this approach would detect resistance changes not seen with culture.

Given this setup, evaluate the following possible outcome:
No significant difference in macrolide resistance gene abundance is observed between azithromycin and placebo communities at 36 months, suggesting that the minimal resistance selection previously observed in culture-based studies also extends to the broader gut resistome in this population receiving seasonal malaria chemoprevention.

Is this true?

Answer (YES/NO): YES